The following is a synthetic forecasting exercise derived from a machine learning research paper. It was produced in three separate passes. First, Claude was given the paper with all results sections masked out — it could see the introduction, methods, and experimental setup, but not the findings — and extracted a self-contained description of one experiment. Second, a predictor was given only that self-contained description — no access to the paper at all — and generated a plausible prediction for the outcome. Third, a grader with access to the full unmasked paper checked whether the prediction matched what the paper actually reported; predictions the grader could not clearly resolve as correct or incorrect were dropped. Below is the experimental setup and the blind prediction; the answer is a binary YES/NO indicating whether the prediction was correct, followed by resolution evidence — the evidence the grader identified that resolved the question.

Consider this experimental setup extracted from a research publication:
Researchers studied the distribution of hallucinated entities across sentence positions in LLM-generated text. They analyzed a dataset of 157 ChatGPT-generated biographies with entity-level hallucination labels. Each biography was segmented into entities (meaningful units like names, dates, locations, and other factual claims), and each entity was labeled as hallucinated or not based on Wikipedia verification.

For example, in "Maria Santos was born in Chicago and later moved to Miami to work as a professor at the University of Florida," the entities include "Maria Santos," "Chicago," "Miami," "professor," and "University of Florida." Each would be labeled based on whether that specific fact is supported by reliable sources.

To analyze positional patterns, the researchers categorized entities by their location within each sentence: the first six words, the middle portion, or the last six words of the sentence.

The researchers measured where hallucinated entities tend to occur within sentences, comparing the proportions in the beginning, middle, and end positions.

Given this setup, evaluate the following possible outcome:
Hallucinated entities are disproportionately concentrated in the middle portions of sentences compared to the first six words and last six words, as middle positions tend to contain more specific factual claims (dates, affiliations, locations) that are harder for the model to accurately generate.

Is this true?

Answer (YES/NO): NO